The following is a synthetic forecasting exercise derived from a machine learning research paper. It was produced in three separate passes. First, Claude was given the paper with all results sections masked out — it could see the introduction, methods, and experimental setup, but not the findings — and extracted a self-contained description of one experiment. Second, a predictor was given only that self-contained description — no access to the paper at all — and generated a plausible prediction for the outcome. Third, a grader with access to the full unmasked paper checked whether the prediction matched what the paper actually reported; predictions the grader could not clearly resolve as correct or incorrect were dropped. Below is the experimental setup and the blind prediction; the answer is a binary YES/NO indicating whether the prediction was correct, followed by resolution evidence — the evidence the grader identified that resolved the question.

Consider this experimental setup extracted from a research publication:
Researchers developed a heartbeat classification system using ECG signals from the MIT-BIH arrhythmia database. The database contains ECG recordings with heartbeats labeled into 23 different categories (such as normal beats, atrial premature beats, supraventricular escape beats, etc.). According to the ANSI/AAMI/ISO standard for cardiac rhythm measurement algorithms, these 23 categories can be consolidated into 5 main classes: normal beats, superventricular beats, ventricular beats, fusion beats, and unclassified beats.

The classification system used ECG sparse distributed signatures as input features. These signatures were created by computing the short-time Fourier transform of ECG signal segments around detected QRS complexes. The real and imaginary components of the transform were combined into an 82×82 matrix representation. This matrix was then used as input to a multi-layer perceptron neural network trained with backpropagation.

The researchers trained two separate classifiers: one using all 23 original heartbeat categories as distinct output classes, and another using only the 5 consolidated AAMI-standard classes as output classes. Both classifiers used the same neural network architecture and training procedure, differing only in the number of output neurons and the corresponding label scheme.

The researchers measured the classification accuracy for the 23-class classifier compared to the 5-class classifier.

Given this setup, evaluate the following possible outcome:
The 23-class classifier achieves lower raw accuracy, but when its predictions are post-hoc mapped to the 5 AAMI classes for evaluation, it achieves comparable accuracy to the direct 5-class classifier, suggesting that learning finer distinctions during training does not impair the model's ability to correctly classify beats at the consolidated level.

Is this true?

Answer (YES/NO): NO